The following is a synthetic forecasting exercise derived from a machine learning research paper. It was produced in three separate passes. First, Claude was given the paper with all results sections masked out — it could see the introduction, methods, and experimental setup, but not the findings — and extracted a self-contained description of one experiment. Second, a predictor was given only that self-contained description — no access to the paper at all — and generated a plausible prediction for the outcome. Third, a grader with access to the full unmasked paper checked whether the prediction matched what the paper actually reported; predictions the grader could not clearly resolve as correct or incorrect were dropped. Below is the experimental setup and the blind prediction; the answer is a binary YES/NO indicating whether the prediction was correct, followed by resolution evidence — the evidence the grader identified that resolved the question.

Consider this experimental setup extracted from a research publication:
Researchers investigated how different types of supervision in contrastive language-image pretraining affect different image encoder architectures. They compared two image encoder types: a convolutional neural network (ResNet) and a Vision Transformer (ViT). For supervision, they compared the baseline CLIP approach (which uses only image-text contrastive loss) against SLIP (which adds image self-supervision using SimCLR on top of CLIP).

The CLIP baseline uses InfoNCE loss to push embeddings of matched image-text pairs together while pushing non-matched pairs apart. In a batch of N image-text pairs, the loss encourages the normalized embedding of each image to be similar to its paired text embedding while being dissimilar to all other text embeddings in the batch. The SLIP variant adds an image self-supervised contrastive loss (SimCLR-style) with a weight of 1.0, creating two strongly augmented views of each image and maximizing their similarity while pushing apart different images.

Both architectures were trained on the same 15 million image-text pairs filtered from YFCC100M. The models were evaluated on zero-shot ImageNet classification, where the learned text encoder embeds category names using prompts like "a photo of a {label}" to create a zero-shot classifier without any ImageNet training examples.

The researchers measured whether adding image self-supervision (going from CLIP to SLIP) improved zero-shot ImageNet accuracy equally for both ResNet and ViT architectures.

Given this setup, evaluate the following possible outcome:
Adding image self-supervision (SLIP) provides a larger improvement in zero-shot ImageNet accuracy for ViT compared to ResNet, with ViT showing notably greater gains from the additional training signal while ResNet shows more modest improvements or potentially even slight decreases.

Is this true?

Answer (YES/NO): NO